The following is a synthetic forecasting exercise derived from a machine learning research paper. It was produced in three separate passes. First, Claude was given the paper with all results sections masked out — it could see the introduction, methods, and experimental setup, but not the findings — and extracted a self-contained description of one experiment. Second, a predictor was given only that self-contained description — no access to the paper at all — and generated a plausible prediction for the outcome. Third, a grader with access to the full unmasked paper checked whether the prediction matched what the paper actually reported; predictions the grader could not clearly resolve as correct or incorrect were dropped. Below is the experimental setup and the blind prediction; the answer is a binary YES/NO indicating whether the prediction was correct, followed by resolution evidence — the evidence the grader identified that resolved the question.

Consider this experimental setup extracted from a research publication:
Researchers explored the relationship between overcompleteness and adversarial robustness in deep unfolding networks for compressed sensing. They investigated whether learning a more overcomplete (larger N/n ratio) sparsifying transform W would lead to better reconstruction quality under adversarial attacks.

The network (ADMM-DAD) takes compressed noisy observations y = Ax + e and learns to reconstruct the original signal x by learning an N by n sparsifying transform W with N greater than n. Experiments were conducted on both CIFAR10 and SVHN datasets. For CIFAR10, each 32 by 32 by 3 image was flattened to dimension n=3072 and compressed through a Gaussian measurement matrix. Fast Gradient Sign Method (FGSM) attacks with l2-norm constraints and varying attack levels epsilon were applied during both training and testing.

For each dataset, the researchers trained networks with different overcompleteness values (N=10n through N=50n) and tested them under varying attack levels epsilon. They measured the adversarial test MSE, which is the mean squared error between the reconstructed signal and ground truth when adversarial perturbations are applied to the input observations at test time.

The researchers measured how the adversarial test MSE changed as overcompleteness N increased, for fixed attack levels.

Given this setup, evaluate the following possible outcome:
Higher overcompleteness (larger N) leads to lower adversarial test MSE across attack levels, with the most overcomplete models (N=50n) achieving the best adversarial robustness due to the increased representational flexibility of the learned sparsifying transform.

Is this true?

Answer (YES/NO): YES